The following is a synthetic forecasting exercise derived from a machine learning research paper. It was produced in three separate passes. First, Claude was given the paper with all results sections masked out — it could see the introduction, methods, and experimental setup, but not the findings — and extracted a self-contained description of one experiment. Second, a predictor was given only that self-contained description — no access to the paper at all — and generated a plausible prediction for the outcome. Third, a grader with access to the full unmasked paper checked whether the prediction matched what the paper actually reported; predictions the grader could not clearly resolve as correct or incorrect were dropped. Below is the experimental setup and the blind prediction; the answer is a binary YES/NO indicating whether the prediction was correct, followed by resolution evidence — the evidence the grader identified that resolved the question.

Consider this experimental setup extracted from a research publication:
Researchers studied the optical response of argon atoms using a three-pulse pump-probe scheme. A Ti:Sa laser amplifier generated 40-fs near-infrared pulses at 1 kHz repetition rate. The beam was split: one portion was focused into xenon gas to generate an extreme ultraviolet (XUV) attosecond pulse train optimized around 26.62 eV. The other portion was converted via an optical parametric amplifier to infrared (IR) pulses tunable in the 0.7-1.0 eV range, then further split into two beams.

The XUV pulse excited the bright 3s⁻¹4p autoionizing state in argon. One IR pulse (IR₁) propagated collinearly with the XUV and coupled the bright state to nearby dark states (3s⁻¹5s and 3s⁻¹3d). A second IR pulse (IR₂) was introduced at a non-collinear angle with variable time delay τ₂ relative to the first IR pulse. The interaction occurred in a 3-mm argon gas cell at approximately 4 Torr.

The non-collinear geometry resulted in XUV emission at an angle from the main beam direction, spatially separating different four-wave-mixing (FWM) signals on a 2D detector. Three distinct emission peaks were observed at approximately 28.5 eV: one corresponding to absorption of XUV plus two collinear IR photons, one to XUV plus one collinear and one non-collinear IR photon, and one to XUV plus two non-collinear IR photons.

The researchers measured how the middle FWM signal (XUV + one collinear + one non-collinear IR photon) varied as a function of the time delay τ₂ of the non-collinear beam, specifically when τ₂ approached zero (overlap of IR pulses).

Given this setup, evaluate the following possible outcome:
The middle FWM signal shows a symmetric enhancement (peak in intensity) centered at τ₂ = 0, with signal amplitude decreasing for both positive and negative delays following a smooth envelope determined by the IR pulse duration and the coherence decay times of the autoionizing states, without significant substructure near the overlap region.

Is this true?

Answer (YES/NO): NO